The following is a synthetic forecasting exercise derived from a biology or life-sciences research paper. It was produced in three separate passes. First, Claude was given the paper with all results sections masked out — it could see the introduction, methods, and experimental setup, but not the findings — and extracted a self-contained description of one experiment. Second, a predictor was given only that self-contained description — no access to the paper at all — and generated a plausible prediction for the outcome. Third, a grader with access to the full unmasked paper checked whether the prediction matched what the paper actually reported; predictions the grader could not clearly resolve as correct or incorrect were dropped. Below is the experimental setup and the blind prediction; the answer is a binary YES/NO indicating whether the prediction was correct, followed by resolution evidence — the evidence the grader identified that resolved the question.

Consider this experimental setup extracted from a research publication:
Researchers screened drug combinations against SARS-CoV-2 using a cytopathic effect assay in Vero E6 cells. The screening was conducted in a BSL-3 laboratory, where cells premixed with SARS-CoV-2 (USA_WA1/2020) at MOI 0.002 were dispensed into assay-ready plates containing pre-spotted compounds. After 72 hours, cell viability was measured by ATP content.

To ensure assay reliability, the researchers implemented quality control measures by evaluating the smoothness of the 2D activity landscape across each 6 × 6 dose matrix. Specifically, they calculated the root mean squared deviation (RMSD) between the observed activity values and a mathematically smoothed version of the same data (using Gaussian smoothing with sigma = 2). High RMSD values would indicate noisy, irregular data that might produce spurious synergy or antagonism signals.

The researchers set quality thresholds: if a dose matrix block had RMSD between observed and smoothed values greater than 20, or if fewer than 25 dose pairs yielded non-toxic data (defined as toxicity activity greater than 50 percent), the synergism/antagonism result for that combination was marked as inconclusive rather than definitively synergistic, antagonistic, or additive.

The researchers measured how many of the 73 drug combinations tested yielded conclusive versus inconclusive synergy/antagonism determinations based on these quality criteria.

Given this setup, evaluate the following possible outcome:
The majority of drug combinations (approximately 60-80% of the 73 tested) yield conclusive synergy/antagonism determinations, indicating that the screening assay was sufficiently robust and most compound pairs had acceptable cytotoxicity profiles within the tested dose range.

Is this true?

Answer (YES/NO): YES